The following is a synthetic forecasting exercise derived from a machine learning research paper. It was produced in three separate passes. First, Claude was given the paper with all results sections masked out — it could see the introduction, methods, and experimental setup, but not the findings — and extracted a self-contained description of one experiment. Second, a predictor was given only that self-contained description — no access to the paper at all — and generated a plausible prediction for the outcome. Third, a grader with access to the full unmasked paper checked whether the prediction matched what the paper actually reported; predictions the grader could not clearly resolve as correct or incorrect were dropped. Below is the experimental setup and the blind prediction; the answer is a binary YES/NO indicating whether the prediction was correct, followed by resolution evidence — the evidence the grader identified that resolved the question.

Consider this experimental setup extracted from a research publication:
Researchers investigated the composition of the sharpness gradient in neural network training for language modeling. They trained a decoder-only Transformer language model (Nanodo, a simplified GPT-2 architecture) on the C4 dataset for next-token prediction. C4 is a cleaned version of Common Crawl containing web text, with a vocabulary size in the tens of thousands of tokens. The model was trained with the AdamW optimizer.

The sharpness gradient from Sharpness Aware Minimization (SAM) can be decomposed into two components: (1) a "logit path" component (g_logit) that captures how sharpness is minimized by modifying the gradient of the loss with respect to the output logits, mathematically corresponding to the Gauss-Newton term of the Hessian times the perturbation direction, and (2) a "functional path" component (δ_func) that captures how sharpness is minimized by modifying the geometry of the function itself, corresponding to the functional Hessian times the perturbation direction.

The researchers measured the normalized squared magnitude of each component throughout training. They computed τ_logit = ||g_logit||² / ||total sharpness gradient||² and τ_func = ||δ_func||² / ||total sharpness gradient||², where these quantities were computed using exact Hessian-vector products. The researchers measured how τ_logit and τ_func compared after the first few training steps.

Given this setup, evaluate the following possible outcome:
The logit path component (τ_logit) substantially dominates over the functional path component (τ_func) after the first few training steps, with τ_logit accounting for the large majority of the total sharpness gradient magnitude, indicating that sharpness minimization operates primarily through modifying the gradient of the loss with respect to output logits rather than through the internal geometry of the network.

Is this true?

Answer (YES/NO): YES